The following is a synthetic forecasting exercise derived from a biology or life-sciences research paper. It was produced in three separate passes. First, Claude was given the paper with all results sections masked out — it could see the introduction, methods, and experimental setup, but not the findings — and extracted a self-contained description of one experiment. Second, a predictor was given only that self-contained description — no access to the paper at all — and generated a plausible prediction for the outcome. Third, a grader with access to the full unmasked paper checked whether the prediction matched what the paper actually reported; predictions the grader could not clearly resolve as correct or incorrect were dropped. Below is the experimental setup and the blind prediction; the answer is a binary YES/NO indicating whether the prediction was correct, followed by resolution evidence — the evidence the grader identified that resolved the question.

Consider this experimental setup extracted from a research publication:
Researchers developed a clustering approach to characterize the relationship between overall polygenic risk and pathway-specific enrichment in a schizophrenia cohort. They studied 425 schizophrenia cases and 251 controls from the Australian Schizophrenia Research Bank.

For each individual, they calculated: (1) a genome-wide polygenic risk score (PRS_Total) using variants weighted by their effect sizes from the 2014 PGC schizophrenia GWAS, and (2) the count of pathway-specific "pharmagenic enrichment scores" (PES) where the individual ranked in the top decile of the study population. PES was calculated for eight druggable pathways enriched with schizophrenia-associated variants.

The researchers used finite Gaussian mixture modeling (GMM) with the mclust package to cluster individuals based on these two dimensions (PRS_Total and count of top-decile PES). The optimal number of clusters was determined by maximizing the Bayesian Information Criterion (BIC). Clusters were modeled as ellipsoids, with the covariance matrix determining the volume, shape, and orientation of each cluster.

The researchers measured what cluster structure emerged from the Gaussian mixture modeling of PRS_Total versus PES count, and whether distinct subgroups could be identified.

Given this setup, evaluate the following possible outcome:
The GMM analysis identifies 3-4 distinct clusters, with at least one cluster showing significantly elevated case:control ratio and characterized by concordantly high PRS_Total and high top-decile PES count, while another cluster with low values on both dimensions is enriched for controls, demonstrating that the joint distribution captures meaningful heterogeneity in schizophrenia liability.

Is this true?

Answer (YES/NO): NO